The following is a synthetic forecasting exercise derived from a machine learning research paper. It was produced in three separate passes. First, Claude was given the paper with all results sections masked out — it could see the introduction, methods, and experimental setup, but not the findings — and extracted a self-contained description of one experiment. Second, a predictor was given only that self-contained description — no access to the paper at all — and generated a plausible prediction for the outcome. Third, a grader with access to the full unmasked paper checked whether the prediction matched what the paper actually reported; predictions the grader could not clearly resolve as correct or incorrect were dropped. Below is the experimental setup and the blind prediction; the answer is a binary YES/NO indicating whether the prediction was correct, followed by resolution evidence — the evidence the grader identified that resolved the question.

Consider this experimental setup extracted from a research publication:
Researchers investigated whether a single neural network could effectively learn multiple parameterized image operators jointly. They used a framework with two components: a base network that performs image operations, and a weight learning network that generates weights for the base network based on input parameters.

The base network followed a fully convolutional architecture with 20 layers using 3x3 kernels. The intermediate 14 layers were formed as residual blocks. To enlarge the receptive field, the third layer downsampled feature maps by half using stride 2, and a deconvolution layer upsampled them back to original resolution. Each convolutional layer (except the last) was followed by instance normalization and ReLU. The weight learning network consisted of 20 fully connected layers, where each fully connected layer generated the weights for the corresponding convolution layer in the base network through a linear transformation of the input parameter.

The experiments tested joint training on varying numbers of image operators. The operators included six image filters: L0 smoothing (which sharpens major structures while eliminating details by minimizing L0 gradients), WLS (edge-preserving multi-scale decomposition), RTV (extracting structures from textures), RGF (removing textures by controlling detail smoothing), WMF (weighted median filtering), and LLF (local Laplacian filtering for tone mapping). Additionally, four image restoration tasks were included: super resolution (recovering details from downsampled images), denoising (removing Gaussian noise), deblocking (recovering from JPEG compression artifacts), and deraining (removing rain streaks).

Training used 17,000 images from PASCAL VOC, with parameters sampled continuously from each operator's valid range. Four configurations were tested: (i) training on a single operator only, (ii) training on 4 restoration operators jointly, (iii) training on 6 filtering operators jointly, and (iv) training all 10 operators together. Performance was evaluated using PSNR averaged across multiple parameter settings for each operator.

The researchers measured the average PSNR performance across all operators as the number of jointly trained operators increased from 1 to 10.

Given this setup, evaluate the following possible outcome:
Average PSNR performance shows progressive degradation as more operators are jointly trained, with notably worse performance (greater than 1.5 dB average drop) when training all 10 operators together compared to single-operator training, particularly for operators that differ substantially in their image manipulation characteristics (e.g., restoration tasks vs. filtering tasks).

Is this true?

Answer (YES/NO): NO